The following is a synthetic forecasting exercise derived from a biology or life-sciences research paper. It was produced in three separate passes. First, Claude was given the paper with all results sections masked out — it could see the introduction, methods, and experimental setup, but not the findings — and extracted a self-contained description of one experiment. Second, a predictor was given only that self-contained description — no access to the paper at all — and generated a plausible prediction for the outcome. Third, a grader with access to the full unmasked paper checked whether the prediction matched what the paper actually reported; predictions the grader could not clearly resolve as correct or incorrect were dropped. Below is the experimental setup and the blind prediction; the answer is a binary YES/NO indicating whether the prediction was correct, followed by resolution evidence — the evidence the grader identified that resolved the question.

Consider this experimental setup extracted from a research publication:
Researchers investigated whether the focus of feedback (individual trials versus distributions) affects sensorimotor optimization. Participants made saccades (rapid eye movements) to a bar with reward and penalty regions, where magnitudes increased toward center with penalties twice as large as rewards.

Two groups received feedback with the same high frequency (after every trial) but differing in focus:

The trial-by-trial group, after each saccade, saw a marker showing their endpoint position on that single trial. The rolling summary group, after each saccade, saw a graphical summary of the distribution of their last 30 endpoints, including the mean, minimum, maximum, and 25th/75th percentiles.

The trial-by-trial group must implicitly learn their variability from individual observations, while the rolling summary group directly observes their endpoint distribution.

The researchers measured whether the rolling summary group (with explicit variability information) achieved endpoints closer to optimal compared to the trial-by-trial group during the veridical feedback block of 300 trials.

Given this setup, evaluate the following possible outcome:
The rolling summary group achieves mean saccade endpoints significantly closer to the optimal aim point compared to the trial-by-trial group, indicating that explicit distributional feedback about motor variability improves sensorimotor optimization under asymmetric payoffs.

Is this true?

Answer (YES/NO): NO